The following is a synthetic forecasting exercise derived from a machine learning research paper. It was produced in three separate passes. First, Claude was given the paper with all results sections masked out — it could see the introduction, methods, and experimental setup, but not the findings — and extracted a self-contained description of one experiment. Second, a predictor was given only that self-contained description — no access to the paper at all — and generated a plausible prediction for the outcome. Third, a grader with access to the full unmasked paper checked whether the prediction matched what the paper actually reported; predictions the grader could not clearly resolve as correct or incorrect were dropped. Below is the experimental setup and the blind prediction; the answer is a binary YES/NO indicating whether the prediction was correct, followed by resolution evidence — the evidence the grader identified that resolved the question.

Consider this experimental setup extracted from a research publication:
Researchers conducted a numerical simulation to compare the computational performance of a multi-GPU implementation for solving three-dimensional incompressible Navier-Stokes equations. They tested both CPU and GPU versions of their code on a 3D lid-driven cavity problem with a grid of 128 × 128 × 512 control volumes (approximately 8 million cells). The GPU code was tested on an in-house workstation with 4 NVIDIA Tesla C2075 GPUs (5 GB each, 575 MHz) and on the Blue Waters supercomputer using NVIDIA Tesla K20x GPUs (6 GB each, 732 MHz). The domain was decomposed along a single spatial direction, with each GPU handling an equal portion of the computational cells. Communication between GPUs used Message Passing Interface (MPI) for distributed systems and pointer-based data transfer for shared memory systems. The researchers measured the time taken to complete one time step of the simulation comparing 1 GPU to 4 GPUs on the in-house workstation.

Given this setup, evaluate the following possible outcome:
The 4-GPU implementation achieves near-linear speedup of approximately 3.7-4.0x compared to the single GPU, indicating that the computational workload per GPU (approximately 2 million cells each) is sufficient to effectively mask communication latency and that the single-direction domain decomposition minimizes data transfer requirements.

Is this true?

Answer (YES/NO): NO